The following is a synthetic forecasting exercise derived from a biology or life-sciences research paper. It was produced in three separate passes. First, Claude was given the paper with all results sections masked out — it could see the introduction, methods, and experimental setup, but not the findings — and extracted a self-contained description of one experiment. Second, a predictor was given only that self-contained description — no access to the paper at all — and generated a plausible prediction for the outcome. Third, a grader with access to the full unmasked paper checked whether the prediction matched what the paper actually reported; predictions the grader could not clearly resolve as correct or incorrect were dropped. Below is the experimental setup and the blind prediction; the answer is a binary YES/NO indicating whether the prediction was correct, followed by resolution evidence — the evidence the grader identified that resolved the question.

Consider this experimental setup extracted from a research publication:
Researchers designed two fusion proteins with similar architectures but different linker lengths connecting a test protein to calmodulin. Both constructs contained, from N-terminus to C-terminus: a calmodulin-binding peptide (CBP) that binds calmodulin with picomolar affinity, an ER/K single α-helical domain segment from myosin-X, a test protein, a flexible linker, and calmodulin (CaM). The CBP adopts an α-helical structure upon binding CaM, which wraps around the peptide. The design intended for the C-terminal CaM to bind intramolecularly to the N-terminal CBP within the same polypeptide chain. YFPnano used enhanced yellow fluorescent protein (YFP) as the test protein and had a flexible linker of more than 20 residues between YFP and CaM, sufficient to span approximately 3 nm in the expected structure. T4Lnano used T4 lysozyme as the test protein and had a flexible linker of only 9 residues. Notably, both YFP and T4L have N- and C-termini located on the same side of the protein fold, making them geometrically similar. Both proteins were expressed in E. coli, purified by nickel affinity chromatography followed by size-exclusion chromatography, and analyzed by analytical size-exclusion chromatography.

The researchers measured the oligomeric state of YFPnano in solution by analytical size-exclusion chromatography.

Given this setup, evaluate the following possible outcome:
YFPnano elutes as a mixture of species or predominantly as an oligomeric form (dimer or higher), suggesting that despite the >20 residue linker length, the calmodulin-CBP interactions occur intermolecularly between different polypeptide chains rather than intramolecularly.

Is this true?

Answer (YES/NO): NO